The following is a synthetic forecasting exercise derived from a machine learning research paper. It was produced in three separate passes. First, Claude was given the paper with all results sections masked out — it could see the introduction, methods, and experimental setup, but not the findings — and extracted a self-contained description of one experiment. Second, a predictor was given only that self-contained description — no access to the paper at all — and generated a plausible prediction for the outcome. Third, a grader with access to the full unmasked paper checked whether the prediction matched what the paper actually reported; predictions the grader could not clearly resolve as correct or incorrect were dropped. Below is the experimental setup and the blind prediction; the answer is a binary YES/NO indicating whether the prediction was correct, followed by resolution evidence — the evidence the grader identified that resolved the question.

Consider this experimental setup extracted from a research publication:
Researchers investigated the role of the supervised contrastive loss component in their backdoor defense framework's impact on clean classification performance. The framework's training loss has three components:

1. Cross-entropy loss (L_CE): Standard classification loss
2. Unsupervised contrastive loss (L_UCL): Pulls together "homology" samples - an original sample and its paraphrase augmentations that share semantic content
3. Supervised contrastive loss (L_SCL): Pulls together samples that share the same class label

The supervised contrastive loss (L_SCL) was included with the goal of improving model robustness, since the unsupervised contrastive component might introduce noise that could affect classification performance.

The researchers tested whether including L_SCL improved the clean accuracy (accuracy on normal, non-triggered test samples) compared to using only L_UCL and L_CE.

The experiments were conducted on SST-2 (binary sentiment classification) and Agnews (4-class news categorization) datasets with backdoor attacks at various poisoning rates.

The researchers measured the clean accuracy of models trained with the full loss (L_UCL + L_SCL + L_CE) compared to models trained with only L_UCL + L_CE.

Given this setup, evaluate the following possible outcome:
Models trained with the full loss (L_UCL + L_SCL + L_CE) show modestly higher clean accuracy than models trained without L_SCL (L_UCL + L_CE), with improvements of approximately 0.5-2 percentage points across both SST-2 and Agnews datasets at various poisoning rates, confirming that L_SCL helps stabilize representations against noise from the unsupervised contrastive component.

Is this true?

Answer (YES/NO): NO